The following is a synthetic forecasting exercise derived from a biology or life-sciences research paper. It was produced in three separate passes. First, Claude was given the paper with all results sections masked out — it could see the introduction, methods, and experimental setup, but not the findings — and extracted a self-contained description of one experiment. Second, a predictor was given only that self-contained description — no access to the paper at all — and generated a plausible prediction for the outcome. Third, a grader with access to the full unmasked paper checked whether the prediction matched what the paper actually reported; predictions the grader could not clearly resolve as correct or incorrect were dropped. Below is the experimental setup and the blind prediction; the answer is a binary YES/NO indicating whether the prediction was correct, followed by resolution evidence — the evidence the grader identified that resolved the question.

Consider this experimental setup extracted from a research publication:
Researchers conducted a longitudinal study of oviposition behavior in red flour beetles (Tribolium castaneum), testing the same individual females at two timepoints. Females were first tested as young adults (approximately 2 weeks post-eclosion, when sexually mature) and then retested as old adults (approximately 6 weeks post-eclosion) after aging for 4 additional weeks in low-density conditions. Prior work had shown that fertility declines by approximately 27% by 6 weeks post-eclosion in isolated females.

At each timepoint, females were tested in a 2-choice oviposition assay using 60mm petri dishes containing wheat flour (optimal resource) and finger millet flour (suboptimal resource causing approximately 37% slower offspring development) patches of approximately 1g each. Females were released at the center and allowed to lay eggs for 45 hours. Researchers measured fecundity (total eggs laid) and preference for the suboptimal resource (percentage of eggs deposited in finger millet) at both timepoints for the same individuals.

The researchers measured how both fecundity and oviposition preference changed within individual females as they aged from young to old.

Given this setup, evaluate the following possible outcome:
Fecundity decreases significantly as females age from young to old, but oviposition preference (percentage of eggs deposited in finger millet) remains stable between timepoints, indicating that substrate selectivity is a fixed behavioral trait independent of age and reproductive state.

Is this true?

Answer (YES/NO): NO